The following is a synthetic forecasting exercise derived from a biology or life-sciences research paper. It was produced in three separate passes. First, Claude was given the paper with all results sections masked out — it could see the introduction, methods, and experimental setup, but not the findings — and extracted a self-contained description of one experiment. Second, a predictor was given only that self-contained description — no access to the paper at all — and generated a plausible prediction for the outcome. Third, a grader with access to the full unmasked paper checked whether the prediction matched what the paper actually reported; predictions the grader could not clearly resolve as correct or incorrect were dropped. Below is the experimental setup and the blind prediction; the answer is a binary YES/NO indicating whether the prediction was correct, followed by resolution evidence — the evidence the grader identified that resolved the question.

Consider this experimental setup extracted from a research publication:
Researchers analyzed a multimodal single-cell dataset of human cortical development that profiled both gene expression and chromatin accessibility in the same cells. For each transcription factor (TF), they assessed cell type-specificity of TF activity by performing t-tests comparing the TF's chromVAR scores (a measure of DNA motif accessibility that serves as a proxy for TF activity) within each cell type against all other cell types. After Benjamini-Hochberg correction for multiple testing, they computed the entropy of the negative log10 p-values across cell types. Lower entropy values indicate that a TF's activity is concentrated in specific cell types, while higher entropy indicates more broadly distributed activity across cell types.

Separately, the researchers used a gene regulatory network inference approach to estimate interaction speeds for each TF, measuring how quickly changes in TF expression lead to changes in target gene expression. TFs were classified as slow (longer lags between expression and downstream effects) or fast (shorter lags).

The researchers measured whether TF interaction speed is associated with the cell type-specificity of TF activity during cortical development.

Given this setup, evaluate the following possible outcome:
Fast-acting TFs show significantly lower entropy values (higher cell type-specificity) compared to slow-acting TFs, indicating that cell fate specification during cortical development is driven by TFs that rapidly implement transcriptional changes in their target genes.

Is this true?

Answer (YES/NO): YES